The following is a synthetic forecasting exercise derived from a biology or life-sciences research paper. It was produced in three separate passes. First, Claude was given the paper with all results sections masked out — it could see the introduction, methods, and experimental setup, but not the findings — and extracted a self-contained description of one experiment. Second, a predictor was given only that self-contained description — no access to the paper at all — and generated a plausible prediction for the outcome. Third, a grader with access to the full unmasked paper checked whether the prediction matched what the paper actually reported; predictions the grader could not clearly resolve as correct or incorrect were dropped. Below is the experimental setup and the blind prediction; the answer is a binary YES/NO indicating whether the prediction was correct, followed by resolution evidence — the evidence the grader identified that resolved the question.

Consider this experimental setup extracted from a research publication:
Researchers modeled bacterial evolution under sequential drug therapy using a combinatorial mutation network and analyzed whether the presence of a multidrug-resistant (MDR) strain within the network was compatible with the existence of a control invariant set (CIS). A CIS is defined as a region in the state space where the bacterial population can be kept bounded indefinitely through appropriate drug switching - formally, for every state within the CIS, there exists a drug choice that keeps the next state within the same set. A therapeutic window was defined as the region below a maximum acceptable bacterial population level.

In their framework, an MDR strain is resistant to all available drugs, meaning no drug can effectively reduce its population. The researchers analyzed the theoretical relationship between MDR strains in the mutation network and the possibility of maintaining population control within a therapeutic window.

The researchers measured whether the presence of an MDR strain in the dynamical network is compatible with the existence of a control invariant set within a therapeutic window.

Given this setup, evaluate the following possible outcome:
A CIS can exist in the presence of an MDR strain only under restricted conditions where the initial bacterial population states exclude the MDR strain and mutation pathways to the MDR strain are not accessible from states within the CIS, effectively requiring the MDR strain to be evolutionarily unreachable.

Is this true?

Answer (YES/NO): YES